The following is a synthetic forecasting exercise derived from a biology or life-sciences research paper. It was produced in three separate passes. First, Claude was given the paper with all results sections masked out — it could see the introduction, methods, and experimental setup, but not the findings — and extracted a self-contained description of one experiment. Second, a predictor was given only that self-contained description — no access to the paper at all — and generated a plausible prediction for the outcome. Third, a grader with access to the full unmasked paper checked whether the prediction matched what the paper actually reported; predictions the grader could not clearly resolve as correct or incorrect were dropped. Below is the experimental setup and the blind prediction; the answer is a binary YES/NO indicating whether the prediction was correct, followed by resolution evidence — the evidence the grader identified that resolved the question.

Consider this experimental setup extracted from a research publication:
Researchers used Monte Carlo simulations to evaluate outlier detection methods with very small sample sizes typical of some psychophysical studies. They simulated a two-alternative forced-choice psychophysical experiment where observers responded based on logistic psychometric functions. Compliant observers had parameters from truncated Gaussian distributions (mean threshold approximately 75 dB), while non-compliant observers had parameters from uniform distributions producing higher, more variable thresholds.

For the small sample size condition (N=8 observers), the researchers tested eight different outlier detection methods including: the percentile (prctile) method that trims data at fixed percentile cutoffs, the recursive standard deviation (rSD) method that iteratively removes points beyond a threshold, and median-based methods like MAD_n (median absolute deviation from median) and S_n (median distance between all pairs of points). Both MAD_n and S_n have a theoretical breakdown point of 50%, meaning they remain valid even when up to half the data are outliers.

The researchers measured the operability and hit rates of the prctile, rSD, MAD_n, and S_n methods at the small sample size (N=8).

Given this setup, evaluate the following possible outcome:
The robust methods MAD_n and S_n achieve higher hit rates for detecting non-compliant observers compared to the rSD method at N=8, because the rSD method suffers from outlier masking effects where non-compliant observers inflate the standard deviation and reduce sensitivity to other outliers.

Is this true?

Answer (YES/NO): YES